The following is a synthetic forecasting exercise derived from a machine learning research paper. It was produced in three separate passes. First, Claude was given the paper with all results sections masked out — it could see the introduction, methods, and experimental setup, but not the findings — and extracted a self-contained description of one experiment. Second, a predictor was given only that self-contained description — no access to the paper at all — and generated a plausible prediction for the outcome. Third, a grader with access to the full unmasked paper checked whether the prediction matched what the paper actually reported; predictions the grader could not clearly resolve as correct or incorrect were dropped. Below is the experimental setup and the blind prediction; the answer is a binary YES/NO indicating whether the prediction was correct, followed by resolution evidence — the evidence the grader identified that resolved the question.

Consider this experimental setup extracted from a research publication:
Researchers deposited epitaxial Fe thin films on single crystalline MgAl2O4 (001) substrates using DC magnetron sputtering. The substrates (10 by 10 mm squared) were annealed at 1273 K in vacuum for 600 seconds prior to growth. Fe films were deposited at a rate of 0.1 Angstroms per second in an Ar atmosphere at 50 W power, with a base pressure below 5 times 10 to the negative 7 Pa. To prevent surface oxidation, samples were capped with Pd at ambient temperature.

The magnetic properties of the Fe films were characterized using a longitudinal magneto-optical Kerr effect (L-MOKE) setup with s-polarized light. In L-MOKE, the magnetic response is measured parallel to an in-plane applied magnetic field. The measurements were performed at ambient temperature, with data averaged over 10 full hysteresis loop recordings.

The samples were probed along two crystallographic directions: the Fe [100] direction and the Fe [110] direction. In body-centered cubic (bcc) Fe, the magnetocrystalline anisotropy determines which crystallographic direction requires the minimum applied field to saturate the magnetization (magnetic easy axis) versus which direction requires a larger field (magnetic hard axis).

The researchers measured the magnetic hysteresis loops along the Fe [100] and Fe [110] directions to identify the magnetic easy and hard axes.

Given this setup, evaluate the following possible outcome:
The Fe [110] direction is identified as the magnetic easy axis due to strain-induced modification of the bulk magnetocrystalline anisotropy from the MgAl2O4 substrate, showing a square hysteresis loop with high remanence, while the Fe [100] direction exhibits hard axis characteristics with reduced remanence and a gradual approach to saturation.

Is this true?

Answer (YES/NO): NO